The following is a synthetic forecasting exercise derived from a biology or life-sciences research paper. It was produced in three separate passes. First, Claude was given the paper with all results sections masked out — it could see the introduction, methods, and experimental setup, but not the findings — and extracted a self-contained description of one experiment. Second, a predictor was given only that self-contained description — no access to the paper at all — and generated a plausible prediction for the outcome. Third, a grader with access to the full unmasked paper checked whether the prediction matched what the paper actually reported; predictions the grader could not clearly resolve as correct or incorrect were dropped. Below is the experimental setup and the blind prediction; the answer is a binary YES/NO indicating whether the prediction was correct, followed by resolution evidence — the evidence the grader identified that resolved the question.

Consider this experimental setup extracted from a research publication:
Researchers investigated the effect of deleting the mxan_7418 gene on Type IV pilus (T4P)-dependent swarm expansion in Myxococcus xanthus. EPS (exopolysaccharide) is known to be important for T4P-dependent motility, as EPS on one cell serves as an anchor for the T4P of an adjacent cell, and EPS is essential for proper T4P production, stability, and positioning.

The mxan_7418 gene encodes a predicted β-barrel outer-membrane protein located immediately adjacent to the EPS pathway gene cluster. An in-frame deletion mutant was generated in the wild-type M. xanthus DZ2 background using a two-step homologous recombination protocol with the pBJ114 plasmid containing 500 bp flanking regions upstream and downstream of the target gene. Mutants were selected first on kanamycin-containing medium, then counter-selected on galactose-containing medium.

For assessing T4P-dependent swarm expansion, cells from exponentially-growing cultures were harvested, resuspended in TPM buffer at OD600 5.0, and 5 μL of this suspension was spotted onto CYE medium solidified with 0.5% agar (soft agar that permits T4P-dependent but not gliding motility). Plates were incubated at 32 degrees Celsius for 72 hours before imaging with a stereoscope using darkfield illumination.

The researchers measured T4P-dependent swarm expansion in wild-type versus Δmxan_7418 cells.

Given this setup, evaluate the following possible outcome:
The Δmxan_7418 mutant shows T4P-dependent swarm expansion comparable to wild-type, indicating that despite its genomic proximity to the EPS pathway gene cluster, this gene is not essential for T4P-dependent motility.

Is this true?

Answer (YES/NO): NO